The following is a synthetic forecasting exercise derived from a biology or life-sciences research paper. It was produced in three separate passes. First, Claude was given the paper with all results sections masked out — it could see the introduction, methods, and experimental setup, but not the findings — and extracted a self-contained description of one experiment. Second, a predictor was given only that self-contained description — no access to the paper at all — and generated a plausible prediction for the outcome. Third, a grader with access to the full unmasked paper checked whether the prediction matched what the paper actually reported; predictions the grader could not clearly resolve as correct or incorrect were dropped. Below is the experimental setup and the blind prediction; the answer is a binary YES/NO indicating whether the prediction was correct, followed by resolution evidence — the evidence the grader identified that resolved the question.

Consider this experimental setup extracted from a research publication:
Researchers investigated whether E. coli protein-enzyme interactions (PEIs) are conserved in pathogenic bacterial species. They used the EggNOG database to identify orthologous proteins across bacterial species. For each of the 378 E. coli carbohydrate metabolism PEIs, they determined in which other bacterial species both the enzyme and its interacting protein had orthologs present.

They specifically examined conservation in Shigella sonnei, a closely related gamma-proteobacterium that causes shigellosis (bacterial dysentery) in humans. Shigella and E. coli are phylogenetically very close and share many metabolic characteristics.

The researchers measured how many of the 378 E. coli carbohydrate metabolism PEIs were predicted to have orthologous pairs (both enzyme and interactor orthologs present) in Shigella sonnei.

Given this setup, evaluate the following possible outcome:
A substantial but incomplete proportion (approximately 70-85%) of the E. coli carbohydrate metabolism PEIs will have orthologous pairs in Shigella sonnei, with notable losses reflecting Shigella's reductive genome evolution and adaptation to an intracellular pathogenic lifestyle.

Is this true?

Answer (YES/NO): NO